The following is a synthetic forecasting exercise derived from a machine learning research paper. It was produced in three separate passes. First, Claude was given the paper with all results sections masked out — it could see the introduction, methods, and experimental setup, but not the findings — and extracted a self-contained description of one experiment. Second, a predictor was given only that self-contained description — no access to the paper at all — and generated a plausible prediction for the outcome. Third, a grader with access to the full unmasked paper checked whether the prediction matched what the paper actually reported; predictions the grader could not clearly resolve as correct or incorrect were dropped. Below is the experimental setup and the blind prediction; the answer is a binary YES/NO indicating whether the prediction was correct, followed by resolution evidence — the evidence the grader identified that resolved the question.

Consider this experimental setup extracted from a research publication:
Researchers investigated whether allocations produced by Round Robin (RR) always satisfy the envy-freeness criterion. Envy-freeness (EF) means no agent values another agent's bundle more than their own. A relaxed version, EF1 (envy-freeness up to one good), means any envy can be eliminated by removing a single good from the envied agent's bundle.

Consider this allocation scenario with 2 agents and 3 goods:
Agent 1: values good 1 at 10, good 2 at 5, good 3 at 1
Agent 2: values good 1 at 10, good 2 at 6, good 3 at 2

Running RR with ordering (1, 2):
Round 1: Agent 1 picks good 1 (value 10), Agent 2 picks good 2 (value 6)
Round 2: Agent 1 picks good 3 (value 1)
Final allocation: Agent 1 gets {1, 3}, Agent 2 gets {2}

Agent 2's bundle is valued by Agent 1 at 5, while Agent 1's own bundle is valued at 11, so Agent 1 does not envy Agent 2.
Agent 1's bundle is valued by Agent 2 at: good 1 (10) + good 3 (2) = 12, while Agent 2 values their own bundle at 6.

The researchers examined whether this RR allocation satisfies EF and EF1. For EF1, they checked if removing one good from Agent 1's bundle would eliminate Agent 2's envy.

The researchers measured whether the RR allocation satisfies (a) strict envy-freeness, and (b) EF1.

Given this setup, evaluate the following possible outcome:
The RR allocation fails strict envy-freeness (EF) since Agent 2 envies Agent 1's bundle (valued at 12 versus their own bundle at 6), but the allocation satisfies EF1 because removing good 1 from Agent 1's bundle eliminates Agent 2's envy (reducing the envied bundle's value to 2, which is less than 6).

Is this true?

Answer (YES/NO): YES